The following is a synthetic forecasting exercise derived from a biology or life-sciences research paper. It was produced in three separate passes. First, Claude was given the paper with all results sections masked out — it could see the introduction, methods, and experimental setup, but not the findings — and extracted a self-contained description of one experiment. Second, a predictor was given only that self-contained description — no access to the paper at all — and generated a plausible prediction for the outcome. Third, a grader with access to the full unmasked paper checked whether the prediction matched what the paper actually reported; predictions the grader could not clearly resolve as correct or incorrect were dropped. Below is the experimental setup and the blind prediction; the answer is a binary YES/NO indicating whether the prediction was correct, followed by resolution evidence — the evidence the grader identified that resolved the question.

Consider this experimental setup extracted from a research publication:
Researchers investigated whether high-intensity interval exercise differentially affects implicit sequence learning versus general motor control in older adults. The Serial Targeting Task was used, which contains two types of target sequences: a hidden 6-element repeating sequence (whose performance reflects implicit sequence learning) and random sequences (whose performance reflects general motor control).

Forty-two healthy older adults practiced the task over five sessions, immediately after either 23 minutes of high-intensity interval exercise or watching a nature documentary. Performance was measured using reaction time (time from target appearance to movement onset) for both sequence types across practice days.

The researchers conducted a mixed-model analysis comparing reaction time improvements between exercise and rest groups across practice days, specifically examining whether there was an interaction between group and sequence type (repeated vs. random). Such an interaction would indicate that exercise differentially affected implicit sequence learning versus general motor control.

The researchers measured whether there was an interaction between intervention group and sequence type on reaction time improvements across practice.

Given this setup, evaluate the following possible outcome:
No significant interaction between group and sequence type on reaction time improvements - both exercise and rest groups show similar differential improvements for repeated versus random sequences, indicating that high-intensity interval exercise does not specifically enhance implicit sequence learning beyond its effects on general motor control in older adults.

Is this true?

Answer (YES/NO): YES